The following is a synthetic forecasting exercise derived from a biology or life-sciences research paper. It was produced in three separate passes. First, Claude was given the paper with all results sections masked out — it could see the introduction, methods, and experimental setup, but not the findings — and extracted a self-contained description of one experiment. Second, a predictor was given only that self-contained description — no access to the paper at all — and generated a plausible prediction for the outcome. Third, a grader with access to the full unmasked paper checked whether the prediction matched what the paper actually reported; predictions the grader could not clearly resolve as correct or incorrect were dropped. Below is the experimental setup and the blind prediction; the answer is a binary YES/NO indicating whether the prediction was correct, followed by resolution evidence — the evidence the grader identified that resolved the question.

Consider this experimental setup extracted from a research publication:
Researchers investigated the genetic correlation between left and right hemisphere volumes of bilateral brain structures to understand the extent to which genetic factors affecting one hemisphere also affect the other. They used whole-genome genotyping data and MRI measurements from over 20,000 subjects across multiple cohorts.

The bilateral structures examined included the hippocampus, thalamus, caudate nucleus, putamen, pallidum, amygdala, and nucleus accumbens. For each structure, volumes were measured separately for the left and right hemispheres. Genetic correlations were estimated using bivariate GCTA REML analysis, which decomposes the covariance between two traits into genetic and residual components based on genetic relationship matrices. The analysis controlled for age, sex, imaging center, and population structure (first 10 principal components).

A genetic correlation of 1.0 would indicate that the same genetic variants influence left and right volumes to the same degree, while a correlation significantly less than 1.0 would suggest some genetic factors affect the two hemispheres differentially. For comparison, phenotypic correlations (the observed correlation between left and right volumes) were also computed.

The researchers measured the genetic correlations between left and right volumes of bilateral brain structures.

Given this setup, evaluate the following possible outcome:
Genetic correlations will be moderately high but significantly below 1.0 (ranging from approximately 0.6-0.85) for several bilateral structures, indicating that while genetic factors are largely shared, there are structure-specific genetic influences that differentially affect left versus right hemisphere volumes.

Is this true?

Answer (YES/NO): NO